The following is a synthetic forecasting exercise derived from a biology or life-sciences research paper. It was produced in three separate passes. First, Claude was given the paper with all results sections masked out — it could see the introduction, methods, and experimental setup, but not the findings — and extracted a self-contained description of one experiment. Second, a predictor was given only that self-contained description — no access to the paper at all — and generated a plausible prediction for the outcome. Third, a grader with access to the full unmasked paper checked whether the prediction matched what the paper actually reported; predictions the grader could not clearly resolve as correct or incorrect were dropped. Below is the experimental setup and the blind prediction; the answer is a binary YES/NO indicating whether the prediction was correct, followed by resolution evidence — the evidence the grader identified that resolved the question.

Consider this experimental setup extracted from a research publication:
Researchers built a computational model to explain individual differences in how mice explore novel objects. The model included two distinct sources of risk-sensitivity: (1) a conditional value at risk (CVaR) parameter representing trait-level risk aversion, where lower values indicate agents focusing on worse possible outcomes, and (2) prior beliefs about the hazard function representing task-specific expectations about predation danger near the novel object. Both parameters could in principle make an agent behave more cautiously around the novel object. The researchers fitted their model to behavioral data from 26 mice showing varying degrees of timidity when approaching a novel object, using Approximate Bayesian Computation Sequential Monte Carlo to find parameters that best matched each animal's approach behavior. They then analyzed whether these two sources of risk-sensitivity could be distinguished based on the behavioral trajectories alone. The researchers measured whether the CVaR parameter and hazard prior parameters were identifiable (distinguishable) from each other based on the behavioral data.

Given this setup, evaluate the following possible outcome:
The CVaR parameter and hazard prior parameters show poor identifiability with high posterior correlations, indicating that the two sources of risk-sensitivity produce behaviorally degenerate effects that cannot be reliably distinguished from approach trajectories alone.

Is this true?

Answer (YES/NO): YES